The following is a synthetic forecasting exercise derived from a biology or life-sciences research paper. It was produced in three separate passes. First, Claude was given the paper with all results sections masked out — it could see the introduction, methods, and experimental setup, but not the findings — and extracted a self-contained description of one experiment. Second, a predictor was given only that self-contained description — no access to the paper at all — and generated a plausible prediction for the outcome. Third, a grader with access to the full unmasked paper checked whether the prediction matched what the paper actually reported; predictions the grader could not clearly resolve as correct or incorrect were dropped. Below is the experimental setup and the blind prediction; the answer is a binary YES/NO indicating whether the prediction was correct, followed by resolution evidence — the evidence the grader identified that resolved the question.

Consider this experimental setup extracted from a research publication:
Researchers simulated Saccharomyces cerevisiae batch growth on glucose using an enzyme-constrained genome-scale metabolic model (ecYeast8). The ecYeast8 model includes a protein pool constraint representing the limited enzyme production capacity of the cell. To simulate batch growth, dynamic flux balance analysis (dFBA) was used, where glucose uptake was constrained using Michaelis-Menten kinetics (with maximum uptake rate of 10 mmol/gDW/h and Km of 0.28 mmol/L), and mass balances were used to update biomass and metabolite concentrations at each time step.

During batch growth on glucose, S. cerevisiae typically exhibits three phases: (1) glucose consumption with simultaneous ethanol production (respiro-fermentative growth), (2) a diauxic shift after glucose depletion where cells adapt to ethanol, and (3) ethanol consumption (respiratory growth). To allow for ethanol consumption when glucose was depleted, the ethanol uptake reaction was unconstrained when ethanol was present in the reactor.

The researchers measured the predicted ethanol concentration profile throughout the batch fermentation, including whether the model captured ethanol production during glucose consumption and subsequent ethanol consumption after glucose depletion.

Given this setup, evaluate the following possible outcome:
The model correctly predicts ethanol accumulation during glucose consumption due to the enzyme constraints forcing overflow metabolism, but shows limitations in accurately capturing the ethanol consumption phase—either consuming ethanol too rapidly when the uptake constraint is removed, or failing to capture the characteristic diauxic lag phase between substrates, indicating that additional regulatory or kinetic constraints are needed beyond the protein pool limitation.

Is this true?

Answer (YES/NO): YES